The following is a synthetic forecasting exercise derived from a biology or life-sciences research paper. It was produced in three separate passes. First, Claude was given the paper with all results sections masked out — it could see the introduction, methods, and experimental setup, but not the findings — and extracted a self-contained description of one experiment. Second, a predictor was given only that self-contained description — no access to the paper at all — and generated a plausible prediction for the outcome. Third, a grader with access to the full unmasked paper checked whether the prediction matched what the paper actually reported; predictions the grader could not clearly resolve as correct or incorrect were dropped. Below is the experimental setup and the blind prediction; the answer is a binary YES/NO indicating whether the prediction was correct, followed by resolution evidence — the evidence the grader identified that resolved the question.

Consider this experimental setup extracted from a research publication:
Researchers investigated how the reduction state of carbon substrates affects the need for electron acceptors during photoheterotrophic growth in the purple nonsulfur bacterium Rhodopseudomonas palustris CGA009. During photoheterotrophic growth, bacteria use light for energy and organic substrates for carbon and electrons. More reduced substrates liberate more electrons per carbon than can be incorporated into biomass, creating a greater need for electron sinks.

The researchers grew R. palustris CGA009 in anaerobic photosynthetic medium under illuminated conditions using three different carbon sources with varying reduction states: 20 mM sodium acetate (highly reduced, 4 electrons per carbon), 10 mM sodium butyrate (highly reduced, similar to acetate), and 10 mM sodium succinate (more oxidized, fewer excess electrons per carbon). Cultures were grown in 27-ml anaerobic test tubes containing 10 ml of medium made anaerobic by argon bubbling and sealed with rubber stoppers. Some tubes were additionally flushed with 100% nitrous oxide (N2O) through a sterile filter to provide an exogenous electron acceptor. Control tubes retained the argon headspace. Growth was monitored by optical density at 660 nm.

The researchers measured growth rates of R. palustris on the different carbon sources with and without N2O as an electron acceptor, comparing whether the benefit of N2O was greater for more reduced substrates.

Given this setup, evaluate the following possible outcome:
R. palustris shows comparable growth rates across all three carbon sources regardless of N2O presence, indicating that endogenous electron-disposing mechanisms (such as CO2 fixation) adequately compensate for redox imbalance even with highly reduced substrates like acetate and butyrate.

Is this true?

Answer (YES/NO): NO